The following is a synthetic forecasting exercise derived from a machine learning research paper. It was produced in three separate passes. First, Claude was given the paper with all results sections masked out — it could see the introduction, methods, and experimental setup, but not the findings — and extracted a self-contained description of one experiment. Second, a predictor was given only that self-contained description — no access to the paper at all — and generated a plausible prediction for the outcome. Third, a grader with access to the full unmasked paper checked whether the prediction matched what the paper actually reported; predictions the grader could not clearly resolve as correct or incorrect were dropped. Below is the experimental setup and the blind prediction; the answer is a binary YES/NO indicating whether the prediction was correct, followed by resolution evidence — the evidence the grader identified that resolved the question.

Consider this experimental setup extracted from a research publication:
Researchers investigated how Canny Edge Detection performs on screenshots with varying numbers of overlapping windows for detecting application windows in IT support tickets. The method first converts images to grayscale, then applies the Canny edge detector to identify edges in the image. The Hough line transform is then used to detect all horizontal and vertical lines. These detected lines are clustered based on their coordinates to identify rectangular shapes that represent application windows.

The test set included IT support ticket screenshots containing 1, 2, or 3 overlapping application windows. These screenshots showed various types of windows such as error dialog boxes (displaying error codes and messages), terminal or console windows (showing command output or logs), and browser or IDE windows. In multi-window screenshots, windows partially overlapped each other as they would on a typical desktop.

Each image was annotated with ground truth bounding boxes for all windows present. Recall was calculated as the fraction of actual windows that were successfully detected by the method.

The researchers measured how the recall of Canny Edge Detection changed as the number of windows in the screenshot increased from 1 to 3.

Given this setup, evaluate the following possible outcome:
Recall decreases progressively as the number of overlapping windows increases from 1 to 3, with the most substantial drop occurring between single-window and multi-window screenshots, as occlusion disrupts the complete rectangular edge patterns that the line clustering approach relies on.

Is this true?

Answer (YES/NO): NO